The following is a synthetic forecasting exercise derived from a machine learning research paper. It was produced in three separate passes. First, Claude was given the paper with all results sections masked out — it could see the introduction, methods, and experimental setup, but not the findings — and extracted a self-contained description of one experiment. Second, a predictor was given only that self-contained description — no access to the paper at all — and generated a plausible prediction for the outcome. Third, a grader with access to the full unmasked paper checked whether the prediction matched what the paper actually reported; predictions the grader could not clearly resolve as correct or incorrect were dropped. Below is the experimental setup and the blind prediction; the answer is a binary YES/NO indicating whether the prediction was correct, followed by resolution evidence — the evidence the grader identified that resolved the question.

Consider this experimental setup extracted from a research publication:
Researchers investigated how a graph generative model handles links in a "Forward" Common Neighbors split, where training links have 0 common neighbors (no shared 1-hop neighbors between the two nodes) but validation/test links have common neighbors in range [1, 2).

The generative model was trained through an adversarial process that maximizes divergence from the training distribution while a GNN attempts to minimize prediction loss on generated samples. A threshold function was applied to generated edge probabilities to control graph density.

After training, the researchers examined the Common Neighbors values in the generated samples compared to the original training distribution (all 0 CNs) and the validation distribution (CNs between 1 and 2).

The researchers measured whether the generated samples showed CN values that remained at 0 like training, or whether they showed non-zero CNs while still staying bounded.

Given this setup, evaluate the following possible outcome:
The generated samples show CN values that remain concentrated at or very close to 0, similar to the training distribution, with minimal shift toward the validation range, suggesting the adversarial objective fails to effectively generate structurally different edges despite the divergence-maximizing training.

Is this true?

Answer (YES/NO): NO